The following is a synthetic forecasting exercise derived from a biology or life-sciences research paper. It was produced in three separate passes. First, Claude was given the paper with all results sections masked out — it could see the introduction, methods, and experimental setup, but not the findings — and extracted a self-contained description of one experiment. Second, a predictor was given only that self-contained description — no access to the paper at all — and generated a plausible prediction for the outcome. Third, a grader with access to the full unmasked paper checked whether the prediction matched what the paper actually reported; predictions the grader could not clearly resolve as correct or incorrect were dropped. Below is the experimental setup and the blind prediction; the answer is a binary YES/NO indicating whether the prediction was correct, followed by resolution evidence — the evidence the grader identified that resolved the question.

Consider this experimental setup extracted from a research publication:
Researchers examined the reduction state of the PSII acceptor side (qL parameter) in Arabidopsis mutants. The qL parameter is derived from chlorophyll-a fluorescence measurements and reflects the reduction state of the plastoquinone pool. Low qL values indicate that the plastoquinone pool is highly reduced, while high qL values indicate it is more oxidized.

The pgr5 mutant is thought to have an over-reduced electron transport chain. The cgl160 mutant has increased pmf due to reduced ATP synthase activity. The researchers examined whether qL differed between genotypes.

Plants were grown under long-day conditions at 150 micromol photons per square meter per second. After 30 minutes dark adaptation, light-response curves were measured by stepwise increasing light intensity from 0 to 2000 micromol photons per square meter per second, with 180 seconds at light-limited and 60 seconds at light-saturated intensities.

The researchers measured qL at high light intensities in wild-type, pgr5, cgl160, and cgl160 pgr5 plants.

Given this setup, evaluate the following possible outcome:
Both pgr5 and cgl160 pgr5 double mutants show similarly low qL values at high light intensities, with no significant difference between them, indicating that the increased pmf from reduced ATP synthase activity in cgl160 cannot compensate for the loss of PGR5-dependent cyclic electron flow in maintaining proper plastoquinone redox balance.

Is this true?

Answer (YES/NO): YES